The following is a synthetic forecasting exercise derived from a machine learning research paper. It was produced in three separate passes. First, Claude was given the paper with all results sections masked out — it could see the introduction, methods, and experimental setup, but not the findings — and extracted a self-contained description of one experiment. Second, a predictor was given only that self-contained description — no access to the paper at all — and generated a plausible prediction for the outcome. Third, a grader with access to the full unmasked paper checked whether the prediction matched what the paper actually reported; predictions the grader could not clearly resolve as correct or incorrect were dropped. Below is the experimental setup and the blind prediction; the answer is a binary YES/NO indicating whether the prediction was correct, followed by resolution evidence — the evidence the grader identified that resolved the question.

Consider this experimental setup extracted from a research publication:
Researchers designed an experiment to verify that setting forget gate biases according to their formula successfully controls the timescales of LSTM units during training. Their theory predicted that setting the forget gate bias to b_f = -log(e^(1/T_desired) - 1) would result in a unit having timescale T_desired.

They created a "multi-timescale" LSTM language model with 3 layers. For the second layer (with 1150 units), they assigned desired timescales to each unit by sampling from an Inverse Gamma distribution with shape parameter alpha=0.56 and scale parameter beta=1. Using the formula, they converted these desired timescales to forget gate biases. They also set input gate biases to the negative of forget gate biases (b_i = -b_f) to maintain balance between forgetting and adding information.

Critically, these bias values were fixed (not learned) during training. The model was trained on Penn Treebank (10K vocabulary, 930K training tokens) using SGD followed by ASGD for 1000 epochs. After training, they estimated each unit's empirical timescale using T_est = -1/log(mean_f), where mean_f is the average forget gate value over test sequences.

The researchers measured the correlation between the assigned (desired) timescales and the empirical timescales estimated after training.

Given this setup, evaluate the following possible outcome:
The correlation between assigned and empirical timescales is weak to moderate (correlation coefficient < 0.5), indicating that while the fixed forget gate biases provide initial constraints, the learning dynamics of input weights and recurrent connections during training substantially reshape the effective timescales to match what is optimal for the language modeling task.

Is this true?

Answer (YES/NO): NO